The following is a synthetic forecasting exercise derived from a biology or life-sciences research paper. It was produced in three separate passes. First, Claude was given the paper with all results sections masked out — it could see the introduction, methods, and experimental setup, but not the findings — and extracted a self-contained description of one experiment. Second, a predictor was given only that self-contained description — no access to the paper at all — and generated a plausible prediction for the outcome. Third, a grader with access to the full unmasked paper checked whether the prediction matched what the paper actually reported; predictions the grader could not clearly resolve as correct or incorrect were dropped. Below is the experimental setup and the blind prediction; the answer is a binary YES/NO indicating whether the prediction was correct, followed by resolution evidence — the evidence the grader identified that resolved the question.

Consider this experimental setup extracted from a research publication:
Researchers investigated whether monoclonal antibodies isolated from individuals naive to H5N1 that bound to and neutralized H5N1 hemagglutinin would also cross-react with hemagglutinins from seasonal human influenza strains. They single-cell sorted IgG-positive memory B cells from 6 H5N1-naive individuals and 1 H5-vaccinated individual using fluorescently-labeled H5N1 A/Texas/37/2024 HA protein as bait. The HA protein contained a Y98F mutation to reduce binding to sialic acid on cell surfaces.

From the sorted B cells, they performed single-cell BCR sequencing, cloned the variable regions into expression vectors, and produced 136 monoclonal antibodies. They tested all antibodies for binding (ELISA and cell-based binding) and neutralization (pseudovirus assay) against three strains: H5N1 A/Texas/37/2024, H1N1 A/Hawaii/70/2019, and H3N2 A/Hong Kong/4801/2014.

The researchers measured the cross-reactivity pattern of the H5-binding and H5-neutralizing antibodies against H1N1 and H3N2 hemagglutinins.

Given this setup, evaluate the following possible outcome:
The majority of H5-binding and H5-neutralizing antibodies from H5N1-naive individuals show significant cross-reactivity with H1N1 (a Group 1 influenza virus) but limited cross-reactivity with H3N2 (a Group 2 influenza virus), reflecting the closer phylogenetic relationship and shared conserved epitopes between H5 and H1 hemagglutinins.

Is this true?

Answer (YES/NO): YES